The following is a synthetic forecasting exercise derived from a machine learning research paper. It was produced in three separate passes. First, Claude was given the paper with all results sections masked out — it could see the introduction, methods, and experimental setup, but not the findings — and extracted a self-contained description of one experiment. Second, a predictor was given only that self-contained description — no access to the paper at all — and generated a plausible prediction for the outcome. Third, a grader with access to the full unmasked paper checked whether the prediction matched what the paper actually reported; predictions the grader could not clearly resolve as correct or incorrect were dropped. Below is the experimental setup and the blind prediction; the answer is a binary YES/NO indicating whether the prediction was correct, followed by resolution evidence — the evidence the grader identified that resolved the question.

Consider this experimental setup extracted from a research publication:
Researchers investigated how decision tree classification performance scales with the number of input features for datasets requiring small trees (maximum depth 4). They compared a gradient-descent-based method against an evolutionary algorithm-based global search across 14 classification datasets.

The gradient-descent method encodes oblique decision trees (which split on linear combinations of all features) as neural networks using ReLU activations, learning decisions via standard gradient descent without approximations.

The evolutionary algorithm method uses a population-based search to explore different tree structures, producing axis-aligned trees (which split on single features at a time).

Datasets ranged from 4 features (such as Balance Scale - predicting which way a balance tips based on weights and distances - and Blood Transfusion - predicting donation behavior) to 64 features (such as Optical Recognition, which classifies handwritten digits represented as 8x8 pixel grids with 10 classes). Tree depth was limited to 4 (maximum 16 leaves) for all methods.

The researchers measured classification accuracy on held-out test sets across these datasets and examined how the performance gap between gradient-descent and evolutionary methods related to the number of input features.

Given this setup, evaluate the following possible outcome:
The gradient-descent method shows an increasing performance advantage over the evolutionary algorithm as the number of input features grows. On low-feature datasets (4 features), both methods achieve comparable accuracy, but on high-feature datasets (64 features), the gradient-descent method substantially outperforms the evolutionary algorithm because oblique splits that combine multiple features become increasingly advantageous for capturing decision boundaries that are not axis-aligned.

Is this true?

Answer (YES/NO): YES